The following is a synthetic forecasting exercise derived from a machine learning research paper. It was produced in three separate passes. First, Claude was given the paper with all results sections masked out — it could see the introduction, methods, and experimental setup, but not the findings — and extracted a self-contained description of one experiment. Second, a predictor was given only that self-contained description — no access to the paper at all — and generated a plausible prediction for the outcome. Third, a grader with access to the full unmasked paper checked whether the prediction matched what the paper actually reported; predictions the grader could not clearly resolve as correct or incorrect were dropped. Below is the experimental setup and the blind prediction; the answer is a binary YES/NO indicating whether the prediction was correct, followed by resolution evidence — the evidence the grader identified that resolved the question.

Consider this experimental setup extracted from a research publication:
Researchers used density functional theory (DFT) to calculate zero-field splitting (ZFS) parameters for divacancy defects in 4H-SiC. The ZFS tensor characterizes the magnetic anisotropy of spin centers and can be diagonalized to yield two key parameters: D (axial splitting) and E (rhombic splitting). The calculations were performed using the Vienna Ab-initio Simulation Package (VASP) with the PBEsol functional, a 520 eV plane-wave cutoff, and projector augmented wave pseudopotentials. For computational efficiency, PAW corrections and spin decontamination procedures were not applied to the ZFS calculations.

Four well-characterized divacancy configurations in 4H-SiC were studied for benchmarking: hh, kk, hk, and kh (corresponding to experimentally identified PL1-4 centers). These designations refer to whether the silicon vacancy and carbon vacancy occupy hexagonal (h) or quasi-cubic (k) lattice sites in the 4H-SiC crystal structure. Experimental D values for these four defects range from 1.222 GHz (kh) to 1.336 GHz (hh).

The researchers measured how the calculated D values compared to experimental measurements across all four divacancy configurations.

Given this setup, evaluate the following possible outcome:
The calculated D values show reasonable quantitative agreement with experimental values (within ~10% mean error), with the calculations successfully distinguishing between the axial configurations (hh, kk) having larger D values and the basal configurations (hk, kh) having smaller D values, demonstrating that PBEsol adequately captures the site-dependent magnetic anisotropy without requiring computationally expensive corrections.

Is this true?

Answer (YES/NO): NO